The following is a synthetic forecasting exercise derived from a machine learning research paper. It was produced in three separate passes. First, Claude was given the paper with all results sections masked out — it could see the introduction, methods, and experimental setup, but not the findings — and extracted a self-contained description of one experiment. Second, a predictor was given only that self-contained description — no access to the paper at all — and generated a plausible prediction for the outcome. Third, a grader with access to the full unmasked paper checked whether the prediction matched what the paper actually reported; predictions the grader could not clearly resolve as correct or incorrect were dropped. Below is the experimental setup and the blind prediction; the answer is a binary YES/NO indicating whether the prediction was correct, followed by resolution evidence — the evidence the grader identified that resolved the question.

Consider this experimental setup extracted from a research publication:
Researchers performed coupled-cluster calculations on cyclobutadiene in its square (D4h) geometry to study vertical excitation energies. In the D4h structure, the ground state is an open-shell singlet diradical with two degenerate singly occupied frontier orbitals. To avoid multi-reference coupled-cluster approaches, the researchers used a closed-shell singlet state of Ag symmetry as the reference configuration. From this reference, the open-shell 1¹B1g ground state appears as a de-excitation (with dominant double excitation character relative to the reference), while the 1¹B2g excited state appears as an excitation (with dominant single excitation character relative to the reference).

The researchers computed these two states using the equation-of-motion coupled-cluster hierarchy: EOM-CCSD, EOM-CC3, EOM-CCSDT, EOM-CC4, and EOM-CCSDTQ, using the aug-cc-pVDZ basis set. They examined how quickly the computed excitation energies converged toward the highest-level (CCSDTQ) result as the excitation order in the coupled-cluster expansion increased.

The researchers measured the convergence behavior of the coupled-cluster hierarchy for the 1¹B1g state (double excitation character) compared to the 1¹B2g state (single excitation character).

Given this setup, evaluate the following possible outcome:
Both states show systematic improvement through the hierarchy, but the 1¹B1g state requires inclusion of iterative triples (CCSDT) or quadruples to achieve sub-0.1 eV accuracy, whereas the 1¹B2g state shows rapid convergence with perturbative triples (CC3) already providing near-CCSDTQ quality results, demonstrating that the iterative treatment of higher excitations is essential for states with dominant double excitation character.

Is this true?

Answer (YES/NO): NO